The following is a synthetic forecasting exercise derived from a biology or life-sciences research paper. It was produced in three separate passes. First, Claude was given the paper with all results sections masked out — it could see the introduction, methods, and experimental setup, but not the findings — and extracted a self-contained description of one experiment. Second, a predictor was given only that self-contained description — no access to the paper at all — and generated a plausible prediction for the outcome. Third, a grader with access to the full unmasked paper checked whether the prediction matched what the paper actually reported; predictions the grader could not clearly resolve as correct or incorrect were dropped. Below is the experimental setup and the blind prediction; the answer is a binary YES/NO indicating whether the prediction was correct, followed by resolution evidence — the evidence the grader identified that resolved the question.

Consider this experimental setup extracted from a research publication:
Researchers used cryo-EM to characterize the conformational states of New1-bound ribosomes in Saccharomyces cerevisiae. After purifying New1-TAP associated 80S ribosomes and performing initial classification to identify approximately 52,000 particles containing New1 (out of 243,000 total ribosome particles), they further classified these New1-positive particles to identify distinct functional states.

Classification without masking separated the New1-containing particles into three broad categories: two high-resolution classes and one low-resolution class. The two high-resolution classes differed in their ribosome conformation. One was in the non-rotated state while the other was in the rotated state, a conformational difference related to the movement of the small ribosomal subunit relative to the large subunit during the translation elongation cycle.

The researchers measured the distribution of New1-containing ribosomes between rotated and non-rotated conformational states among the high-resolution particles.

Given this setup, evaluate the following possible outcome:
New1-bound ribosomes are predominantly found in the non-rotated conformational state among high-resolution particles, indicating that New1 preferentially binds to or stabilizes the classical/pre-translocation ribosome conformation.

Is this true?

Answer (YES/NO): YES